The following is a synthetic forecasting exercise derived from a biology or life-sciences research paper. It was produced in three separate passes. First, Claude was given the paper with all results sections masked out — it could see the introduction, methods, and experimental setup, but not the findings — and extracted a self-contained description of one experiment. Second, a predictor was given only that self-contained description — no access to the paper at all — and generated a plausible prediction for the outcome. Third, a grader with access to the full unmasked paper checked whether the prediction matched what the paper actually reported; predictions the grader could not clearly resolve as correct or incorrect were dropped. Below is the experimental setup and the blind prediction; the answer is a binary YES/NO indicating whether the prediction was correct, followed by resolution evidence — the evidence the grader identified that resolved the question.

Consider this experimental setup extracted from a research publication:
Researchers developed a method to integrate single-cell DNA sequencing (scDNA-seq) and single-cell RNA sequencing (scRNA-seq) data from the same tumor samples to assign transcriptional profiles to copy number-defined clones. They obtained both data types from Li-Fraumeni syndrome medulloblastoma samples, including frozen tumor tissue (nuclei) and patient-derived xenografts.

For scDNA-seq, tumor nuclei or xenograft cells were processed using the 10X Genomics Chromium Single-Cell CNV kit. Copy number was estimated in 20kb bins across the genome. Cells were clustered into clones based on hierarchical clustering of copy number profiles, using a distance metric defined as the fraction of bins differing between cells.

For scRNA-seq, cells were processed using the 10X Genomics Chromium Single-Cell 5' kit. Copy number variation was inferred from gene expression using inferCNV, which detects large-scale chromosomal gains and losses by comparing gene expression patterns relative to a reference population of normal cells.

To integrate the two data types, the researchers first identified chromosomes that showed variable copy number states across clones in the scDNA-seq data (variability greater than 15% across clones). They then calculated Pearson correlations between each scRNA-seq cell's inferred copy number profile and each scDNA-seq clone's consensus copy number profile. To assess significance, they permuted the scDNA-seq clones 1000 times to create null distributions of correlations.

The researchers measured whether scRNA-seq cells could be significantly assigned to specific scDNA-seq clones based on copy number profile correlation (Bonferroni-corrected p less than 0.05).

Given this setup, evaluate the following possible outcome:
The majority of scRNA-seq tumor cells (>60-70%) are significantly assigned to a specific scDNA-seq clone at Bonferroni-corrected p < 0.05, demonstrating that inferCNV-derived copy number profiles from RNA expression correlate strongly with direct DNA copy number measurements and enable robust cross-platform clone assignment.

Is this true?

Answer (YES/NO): NO